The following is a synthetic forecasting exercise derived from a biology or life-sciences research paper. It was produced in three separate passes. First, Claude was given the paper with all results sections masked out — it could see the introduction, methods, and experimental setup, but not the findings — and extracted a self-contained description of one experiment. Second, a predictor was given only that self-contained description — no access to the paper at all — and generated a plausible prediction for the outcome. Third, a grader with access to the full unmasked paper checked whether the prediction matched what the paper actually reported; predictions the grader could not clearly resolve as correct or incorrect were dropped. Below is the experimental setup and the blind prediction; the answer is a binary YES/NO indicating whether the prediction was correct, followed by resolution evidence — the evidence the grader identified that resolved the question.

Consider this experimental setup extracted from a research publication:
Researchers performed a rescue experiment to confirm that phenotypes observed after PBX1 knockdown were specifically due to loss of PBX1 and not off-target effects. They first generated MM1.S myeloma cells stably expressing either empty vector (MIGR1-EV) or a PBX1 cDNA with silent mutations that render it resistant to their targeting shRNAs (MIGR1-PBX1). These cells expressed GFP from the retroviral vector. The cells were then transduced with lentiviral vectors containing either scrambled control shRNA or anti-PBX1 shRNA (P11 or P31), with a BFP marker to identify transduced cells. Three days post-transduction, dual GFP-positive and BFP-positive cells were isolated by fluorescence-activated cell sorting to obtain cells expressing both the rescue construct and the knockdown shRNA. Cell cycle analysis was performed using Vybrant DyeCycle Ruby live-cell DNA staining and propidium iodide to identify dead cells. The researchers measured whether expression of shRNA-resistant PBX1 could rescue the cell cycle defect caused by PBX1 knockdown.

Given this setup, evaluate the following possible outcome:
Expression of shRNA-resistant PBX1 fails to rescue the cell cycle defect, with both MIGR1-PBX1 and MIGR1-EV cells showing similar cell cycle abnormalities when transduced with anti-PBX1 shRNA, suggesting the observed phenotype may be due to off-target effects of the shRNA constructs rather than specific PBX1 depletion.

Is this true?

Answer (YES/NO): NO